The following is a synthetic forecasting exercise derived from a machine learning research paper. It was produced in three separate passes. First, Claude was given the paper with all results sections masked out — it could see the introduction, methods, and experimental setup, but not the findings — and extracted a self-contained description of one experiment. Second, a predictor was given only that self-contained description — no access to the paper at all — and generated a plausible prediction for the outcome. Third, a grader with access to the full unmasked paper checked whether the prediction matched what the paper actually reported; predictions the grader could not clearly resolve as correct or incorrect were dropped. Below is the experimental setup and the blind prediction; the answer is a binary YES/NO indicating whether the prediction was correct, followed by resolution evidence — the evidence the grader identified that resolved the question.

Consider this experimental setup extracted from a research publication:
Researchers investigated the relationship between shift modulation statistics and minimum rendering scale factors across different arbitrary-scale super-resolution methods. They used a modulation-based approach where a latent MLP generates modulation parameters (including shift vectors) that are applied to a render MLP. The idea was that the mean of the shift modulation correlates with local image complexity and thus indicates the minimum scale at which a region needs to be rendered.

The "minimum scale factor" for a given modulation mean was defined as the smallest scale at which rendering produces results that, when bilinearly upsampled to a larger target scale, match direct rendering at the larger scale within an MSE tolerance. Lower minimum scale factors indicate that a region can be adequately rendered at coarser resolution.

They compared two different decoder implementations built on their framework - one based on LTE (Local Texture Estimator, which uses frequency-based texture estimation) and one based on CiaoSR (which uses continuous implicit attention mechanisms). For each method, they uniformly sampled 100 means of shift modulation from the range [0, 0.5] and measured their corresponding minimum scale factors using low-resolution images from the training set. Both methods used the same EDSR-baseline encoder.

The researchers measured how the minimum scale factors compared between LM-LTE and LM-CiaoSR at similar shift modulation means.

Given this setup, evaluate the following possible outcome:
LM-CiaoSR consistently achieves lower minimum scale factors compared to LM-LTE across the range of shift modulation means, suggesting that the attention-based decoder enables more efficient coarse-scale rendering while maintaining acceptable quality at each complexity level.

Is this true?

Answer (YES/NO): NO